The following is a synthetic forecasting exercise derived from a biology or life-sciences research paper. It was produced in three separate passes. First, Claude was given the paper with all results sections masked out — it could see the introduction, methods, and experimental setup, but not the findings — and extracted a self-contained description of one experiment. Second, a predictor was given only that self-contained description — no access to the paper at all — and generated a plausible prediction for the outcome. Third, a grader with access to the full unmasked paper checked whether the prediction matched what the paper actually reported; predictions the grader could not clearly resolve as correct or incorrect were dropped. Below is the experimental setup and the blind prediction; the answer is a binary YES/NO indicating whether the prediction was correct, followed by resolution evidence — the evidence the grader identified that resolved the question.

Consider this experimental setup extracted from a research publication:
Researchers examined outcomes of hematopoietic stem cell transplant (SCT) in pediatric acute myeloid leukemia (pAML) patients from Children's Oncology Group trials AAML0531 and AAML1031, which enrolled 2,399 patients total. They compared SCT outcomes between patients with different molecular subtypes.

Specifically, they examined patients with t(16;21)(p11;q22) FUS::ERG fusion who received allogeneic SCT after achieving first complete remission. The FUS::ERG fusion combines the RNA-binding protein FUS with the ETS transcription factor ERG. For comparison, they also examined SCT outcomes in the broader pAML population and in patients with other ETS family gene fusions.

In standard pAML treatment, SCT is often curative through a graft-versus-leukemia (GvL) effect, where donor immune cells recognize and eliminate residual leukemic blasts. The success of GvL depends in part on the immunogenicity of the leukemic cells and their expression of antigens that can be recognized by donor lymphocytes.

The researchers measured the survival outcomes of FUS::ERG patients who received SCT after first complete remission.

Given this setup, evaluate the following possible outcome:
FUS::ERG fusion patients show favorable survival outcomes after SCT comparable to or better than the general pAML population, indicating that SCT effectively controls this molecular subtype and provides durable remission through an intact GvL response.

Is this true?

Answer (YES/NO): NO